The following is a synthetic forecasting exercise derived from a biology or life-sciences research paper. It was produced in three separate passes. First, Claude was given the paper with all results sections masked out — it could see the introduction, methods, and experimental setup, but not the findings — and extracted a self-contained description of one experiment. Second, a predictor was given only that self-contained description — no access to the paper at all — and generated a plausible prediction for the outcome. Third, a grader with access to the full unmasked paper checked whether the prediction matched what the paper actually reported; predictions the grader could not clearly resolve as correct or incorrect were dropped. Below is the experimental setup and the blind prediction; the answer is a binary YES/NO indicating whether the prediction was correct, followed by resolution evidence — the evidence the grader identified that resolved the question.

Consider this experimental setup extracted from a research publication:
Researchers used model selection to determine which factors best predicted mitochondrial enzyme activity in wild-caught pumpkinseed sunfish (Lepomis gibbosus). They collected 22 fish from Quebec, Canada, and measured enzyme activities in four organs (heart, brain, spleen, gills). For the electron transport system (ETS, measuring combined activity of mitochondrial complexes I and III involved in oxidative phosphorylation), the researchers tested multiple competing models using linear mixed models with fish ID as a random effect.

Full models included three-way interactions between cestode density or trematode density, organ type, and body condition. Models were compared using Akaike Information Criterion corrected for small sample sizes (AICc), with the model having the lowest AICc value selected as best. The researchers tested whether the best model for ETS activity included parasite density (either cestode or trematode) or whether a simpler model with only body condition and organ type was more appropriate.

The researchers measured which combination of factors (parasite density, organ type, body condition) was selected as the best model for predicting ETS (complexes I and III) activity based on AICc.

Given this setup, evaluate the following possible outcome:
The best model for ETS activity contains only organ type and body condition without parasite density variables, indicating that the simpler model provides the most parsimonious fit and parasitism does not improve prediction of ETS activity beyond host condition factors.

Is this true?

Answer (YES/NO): NO